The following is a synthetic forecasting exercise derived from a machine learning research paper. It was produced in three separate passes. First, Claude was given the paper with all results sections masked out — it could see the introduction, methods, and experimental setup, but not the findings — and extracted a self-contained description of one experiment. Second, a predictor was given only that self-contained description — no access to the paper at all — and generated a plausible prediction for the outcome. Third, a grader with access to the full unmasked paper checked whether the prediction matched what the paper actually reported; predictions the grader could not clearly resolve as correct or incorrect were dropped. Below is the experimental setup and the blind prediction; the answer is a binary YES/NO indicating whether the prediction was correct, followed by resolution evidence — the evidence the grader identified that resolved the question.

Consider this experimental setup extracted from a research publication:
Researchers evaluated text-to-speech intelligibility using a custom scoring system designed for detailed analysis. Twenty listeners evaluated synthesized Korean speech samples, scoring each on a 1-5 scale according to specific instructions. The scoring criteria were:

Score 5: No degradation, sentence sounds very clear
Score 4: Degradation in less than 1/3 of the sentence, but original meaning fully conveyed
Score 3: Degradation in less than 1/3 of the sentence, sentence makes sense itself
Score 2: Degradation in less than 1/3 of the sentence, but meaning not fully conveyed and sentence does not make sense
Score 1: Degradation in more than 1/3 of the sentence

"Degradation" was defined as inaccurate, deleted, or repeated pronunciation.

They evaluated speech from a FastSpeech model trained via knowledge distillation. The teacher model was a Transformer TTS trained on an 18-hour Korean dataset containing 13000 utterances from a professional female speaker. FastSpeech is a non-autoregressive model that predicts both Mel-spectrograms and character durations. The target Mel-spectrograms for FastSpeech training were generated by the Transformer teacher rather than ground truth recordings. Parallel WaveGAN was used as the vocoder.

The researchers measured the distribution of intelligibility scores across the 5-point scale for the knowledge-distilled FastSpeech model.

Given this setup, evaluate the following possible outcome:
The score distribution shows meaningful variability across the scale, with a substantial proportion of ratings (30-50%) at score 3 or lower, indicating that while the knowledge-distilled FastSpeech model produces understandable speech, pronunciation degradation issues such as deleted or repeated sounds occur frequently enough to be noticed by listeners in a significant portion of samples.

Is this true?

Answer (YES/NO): NO